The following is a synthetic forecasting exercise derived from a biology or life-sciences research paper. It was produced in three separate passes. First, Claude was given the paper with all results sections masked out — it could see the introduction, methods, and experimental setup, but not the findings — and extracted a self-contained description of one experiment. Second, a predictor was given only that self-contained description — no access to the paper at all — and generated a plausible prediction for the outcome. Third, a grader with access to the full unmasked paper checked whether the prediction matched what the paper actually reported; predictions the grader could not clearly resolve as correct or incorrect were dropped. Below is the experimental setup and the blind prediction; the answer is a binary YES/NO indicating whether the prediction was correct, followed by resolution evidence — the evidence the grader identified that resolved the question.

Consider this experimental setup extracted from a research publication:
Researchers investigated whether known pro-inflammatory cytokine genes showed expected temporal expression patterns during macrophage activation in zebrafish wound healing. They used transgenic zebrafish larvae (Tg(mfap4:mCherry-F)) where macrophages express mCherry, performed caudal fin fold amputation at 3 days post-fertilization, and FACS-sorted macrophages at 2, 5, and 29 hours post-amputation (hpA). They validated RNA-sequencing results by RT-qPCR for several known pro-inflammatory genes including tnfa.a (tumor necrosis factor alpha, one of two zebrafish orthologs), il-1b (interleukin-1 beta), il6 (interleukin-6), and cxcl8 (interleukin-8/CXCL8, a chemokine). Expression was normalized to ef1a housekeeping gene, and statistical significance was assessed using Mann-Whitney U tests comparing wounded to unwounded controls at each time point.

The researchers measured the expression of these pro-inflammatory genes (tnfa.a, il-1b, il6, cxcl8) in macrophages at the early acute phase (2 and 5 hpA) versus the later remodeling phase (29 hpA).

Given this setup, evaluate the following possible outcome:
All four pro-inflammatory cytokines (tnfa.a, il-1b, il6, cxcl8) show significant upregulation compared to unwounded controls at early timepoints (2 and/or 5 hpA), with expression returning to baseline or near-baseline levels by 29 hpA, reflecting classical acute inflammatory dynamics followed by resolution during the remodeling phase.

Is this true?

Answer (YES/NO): YES